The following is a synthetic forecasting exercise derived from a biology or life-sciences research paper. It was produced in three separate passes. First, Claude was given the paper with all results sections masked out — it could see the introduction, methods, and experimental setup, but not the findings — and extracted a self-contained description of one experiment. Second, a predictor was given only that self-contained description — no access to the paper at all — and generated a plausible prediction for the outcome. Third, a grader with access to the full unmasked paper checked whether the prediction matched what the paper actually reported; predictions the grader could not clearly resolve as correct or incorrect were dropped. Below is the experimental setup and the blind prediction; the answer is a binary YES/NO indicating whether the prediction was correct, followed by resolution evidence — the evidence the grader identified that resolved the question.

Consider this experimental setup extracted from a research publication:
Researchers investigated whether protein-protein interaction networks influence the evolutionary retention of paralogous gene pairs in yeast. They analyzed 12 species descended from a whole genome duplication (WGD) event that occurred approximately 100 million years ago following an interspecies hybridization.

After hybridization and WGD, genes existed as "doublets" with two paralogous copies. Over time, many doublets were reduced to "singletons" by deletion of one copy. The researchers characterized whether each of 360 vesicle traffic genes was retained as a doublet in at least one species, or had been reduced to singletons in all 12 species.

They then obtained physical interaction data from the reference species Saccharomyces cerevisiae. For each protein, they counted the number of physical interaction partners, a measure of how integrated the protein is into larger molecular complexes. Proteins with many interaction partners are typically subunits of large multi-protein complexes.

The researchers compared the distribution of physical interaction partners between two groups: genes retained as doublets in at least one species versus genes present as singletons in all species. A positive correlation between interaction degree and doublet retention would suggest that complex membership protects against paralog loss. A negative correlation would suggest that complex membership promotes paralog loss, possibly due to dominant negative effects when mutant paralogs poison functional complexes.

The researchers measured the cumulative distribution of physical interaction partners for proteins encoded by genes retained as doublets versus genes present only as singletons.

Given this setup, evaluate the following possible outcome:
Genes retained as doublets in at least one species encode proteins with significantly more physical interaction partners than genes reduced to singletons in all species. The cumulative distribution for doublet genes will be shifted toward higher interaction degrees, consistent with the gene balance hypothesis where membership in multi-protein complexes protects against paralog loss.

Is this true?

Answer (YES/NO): NO